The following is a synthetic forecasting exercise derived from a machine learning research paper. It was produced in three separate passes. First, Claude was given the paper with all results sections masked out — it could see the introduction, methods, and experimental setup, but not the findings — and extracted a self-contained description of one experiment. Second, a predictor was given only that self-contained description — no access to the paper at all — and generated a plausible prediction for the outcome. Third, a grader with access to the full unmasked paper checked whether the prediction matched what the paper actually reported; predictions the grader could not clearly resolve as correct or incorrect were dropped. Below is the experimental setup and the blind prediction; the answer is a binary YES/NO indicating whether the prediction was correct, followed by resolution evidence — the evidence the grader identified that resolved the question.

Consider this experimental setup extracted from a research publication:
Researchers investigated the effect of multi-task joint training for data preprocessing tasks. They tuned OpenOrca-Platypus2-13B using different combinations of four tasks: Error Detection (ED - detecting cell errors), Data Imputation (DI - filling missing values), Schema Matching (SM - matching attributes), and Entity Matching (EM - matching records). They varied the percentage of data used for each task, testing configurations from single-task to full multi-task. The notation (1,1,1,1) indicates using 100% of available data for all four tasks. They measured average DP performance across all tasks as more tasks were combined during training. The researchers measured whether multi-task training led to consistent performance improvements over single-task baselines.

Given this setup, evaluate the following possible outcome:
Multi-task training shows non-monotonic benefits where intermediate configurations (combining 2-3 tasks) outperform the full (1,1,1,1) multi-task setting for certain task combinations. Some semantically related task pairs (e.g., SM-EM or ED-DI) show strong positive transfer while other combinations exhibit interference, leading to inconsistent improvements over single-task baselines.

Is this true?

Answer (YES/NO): NO